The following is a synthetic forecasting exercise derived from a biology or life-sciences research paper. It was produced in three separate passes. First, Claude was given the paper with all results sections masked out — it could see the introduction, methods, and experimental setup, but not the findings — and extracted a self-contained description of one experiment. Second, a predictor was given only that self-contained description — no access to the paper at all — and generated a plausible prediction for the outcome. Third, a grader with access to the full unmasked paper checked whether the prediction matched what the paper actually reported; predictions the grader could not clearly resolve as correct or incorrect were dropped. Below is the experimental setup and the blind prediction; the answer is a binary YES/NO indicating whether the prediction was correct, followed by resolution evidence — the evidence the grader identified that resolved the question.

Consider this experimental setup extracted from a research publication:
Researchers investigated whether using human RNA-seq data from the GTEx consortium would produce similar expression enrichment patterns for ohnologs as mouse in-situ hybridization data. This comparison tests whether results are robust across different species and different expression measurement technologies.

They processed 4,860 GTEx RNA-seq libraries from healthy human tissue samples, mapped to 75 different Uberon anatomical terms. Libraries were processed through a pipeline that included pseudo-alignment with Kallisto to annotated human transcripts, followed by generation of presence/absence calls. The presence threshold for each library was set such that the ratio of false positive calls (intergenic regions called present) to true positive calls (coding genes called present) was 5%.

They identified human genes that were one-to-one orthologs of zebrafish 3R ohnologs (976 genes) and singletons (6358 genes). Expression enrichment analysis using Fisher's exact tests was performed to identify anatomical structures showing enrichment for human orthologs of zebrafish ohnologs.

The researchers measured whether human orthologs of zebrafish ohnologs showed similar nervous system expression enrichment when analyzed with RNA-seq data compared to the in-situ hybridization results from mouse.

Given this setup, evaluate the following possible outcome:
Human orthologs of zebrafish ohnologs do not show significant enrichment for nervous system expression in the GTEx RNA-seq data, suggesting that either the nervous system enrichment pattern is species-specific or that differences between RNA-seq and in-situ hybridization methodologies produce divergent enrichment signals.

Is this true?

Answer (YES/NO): NO